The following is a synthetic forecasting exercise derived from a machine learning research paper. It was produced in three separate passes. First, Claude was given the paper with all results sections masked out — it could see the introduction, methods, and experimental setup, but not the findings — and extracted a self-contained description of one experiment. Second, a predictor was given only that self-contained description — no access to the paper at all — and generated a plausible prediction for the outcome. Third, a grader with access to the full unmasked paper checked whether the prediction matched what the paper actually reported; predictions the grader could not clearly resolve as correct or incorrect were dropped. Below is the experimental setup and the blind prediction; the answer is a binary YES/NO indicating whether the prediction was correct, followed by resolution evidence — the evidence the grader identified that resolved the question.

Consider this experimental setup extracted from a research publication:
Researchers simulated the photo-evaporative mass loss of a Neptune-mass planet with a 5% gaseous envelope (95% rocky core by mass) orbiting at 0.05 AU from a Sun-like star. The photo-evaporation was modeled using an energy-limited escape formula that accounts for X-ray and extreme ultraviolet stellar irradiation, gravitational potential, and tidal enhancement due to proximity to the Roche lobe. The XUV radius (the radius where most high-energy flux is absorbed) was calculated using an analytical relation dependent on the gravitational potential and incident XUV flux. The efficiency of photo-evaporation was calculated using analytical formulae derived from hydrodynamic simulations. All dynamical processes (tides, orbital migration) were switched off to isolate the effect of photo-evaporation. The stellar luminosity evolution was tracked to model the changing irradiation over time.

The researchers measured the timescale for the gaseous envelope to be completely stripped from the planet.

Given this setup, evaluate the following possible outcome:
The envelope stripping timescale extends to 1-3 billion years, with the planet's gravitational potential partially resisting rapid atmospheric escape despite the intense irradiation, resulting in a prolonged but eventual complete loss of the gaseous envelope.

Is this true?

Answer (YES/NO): NO